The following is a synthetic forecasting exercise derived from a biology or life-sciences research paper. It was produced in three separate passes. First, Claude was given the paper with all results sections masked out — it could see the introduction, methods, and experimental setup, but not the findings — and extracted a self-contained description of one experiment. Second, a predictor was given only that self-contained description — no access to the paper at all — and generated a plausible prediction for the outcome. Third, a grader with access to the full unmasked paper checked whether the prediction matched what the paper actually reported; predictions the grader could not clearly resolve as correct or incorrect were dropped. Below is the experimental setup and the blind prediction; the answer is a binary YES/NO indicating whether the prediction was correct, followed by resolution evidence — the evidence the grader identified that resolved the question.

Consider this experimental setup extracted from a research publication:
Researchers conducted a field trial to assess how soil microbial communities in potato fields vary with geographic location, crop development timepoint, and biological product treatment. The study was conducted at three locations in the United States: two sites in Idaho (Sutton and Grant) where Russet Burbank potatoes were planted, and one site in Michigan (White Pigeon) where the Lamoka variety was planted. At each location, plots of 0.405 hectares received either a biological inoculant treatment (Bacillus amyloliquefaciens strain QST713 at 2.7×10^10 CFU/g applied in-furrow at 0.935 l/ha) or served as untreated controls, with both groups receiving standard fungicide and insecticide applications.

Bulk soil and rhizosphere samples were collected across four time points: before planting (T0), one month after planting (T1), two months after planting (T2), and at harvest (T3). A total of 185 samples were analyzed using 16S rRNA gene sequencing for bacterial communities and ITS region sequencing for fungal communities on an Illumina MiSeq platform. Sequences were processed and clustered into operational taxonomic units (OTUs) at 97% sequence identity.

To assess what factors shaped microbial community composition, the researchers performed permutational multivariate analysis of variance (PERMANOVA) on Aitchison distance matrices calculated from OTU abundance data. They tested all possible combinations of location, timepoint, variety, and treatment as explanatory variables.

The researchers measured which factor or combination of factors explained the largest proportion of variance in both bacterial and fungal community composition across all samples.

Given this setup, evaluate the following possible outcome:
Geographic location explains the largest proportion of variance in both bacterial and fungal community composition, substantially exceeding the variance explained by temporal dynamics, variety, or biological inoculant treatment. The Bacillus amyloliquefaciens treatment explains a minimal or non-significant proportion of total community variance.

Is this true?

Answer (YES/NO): NO